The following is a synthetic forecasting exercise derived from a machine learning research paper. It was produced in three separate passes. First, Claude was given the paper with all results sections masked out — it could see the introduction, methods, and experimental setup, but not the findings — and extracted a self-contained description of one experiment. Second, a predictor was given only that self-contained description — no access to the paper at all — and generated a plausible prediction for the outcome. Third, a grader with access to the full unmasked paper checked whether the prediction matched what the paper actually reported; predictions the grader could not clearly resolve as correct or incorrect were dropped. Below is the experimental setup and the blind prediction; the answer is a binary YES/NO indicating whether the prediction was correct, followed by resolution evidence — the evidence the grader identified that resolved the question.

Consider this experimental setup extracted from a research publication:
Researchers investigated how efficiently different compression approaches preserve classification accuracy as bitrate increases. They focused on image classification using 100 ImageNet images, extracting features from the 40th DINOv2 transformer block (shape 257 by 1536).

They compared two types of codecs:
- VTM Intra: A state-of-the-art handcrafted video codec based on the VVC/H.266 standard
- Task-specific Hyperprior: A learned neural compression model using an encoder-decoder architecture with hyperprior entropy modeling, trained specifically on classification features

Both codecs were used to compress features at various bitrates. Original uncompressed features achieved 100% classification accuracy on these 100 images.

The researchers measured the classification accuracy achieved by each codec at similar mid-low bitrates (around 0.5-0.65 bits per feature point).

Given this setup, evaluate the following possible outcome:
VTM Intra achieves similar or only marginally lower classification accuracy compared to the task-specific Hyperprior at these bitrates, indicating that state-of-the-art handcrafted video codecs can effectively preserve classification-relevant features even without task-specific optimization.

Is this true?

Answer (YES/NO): NO